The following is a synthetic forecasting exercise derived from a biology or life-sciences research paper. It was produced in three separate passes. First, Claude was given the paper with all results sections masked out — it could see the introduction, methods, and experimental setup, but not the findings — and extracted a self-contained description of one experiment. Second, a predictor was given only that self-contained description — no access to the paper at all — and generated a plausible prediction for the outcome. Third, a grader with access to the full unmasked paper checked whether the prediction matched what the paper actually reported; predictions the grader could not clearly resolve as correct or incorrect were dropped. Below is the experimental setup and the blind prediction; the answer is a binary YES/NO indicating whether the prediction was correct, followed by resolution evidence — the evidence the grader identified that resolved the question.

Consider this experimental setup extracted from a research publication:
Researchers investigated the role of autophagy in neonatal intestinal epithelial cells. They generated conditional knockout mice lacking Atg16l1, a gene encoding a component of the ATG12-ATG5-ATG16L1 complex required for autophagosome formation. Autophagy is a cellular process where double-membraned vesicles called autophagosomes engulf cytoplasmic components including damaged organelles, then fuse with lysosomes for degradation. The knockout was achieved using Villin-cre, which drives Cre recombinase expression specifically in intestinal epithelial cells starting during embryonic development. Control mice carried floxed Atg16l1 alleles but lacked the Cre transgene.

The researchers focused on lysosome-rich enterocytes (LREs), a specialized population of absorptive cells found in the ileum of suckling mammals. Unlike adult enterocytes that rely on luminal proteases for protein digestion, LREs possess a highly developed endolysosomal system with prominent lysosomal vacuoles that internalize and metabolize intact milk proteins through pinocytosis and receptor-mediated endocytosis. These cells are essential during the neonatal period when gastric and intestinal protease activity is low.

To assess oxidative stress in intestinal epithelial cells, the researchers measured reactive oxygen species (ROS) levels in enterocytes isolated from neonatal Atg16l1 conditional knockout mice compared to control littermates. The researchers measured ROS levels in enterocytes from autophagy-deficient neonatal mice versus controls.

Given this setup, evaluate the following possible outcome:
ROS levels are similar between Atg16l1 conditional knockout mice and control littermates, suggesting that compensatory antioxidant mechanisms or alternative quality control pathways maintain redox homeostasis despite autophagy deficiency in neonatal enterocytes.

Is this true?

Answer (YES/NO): NO